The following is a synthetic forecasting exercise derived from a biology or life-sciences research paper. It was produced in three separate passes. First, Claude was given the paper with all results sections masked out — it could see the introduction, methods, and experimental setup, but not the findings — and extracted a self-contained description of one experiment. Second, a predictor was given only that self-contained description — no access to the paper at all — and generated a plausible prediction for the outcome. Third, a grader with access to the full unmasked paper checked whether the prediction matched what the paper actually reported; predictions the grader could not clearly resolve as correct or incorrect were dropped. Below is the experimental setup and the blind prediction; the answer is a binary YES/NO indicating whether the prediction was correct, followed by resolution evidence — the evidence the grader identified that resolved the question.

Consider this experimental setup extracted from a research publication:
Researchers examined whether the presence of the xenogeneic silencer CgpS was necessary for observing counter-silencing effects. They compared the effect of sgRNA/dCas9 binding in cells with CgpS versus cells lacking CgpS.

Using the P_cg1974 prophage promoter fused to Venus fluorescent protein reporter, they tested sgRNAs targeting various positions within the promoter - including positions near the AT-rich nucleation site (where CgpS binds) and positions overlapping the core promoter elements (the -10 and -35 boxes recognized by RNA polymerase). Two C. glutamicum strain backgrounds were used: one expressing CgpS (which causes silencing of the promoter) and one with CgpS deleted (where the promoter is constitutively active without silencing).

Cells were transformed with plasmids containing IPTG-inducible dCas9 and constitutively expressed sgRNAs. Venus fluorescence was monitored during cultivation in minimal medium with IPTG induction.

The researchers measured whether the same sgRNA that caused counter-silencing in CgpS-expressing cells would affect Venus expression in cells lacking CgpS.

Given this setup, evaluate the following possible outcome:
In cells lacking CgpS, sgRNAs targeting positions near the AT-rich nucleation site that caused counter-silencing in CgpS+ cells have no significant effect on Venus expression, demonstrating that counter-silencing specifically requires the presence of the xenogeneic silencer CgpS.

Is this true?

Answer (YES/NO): NO